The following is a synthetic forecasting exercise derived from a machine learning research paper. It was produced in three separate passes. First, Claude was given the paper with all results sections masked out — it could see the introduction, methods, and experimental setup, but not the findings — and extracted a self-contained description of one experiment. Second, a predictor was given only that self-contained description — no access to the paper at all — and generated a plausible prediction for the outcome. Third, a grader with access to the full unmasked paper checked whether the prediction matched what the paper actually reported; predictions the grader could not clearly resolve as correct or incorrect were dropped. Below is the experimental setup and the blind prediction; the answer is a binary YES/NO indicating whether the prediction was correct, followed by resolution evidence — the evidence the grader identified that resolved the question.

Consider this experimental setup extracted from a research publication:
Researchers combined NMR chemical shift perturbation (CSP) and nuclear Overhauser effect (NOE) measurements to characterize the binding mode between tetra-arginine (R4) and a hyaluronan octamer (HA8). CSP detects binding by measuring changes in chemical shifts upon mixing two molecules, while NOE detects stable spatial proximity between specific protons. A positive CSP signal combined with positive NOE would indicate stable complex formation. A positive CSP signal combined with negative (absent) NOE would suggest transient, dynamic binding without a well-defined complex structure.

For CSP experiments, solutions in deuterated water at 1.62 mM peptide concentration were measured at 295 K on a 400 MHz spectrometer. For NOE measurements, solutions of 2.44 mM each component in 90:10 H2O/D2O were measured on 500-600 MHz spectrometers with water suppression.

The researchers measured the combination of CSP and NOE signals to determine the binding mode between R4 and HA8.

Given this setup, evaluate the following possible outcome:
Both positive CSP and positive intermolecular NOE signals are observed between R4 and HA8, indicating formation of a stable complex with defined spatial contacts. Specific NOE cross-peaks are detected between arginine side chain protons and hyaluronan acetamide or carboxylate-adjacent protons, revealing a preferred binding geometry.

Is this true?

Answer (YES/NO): NO